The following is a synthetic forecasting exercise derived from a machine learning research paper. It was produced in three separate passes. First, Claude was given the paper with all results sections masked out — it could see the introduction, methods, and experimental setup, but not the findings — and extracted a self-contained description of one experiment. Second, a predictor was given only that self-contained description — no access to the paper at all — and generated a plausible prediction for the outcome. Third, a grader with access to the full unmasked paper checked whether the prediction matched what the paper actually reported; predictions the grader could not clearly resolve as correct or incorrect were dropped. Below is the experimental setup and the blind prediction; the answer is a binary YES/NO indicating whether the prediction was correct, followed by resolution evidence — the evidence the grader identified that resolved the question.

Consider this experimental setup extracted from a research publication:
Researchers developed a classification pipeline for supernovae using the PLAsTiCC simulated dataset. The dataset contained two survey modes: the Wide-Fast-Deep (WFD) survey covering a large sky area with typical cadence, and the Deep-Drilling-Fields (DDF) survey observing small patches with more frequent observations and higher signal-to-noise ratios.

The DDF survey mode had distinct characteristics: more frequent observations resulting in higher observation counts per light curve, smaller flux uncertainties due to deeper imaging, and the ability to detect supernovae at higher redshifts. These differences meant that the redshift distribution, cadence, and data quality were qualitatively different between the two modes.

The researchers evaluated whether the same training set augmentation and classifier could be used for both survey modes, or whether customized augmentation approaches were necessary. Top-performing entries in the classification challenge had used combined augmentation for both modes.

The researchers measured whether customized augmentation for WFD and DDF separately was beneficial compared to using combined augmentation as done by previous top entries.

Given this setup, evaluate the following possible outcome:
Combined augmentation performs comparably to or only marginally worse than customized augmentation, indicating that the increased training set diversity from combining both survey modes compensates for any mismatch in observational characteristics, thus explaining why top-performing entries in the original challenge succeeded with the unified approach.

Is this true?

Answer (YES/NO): NO